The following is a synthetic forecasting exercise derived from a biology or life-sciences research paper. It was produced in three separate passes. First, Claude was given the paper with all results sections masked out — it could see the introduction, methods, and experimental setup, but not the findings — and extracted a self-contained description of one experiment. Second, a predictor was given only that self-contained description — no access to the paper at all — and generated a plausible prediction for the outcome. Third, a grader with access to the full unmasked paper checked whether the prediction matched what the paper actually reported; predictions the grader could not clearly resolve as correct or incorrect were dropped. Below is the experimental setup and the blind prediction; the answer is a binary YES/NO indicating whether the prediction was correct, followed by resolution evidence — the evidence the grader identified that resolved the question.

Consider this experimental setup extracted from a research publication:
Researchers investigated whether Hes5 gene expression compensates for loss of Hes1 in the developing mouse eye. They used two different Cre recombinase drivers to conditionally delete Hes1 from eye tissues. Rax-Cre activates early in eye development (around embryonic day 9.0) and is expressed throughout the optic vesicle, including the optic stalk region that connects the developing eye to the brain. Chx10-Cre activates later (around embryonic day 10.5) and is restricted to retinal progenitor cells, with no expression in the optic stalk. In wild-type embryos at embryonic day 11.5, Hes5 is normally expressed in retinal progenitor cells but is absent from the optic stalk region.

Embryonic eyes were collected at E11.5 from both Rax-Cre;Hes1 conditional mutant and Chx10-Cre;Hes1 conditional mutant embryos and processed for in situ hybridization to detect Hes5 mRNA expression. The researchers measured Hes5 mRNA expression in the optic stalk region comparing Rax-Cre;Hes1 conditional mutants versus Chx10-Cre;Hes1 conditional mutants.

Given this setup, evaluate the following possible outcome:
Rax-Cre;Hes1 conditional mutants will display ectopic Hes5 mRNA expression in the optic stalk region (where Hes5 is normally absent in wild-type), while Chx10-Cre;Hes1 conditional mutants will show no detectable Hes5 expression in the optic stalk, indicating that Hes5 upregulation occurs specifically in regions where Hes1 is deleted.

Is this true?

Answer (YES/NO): YES